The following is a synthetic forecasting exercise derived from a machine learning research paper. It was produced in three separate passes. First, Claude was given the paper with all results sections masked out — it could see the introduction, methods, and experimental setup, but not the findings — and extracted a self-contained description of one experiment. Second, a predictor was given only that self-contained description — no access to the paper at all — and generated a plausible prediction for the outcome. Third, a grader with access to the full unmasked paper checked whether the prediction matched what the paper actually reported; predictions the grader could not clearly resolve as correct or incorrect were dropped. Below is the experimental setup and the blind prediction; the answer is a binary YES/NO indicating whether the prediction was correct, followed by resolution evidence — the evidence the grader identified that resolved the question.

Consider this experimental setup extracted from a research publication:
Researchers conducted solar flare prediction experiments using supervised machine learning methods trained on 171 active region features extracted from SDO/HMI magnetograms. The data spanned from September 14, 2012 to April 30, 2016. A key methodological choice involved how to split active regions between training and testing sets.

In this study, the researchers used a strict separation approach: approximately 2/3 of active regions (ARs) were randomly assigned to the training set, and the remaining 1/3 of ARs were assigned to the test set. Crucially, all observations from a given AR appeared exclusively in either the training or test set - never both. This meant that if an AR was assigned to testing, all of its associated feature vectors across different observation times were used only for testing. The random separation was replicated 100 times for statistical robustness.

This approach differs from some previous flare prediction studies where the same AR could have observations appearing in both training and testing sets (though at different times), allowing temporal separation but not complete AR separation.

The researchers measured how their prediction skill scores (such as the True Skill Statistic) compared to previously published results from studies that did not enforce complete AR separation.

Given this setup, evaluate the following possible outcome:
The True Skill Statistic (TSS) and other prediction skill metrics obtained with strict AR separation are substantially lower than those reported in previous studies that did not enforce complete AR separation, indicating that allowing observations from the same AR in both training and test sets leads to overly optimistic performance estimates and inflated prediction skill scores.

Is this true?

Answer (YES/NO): YES